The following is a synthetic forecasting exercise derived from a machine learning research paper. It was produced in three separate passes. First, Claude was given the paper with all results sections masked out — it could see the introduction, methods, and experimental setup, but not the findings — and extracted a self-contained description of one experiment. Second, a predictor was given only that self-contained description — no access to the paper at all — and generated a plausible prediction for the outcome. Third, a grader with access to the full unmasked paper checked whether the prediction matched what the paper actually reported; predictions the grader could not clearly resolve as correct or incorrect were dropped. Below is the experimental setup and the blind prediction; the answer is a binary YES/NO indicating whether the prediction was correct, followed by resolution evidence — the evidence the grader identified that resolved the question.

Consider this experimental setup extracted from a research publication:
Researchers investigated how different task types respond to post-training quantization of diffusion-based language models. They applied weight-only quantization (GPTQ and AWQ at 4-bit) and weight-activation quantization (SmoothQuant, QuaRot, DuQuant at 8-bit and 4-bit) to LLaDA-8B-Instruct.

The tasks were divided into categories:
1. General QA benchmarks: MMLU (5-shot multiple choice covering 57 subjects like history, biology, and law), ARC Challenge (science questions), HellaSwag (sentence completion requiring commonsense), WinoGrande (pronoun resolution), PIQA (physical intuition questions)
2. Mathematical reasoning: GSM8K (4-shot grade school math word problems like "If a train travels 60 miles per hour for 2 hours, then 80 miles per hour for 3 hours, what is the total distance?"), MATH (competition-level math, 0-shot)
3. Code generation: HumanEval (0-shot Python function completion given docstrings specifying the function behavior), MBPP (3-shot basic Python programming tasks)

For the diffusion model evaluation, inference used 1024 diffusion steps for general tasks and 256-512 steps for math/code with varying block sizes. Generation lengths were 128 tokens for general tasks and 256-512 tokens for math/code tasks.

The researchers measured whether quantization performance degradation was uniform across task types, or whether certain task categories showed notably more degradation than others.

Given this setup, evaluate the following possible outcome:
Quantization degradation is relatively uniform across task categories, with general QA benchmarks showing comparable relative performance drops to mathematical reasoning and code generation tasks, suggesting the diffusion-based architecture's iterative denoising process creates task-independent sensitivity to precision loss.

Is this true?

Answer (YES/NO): NO